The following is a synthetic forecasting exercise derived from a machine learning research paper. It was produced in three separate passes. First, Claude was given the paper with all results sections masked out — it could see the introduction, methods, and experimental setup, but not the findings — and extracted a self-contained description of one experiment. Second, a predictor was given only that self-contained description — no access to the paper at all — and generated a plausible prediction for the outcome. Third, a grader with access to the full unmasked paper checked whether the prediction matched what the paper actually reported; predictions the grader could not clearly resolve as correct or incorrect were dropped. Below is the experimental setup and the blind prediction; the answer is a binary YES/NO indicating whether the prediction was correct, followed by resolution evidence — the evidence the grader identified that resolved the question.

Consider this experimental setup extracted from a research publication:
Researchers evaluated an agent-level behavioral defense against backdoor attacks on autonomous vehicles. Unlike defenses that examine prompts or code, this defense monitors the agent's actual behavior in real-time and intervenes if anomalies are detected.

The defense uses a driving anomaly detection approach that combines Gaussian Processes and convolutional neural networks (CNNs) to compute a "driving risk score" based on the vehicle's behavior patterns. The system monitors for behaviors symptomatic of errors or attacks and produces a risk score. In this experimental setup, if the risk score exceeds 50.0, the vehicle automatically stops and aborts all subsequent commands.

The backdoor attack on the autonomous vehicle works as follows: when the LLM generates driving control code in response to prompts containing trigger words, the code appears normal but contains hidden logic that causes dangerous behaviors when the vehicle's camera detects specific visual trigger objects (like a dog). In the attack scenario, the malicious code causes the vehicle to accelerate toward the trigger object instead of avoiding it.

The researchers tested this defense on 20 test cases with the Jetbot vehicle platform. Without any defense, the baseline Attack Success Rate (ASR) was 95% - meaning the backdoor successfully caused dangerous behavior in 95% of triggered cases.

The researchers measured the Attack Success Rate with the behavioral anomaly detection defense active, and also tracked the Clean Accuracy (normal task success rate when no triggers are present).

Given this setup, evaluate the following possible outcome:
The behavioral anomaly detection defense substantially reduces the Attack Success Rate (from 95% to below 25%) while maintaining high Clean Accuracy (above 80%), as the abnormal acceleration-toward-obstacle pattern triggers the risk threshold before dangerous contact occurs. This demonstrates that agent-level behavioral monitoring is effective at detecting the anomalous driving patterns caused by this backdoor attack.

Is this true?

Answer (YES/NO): NO